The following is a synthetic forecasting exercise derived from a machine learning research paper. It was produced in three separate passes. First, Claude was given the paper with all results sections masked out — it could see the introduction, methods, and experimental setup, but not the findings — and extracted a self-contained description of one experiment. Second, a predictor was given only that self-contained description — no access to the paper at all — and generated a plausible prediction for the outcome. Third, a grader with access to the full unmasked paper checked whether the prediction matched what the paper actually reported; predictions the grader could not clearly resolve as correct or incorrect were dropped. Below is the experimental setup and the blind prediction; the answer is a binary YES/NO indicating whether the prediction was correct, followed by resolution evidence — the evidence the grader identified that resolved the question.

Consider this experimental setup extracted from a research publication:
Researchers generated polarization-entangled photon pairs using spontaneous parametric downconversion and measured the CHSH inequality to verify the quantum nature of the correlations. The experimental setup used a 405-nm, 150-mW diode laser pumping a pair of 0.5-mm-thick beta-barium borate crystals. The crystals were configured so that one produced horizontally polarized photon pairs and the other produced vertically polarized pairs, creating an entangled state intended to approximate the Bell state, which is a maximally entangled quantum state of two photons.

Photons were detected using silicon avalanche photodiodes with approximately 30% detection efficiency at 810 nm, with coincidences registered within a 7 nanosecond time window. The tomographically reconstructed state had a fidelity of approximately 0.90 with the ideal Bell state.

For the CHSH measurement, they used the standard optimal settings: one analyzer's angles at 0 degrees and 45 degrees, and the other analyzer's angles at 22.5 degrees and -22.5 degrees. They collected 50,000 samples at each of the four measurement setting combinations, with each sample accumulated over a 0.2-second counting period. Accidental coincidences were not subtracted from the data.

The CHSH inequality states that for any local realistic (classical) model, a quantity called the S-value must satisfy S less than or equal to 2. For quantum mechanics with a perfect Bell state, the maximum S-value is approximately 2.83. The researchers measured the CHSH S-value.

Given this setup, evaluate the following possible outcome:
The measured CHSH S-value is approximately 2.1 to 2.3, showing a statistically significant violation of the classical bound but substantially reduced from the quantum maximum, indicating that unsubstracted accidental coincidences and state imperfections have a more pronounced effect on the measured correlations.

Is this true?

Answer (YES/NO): NO